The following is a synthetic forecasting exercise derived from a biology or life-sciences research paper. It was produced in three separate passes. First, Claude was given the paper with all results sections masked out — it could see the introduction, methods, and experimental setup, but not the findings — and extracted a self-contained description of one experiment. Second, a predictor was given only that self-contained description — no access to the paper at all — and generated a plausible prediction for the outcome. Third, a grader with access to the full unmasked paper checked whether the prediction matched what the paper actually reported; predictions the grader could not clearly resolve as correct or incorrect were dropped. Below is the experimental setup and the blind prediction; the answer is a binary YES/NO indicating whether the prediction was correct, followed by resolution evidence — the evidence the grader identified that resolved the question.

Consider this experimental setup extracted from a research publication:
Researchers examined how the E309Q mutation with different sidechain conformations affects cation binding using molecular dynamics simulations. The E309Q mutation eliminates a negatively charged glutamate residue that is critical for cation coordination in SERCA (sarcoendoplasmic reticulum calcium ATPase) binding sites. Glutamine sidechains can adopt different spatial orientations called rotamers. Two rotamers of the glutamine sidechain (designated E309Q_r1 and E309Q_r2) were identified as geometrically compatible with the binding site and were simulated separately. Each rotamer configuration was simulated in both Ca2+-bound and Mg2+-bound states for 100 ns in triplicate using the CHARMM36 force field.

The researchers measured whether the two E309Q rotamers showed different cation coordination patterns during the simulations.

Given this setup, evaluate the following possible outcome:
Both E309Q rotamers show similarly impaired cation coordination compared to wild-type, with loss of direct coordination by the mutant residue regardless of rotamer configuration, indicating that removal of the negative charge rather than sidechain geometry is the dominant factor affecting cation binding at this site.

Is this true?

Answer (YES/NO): YES